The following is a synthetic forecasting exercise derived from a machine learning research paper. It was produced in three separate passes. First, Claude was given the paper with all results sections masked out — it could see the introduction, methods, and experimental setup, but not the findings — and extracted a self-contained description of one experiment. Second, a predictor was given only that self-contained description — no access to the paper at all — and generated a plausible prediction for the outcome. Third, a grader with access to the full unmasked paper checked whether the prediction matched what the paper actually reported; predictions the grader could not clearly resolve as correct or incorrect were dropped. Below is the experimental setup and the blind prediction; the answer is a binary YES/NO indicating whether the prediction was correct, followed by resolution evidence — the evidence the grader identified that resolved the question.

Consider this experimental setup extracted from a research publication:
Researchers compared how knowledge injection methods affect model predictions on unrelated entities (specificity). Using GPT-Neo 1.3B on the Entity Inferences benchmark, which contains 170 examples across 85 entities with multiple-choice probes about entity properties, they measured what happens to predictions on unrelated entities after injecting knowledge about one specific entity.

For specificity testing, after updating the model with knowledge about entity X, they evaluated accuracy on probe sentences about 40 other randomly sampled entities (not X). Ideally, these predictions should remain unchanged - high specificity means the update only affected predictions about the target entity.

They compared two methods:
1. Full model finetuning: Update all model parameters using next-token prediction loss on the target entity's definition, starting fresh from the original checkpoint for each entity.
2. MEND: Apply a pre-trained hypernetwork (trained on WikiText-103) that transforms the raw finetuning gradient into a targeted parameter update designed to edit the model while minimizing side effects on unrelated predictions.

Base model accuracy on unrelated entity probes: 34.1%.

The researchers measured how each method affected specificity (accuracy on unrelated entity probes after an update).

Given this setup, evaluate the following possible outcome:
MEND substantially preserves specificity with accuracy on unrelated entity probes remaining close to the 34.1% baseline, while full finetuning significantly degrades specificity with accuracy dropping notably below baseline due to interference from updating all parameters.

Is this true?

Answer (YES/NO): YES